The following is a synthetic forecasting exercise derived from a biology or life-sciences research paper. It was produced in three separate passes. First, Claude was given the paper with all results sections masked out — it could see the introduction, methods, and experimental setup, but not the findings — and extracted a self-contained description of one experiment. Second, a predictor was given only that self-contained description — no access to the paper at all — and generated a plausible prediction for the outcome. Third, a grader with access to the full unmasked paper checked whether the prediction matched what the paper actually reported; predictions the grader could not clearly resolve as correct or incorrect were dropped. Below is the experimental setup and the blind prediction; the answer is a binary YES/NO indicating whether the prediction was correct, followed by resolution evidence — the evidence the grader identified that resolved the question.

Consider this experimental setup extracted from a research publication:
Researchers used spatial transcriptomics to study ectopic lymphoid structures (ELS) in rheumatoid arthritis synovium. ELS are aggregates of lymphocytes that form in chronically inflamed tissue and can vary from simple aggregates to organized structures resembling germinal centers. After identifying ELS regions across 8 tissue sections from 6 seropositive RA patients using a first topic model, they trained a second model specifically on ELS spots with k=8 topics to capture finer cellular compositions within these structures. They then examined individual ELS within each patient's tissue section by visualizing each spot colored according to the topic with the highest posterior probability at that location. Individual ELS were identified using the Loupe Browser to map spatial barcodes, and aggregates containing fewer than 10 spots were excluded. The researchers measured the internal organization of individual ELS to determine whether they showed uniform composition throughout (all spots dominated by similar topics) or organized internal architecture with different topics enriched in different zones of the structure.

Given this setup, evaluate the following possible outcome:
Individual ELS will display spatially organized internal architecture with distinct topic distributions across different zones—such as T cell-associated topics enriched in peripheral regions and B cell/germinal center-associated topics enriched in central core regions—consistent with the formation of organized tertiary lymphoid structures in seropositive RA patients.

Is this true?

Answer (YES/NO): YES